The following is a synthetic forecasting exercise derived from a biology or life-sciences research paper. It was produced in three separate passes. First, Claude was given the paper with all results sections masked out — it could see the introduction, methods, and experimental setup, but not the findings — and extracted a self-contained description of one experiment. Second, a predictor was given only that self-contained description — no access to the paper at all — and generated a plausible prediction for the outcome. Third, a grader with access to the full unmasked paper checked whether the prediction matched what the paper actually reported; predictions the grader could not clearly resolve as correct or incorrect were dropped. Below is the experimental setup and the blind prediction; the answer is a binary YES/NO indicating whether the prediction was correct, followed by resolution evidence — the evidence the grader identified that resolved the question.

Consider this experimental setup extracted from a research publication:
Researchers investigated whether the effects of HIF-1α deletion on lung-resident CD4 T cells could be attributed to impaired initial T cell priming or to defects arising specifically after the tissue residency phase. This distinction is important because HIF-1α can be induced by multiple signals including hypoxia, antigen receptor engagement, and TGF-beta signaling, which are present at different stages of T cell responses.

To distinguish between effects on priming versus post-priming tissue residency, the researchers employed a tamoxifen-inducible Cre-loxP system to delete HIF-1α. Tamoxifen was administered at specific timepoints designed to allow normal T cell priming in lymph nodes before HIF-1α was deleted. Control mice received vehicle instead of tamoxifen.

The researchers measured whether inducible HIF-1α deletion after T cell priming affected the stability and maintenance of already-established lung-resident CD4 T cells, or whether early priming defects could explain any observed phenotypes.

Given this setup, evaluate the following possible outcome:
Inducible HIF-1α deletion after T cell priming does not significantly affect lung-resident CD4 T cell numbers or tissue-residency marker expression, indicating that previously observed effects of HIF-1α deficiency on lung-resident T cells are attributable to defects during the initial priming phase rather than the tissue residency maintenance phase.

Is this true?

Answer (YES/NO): NO